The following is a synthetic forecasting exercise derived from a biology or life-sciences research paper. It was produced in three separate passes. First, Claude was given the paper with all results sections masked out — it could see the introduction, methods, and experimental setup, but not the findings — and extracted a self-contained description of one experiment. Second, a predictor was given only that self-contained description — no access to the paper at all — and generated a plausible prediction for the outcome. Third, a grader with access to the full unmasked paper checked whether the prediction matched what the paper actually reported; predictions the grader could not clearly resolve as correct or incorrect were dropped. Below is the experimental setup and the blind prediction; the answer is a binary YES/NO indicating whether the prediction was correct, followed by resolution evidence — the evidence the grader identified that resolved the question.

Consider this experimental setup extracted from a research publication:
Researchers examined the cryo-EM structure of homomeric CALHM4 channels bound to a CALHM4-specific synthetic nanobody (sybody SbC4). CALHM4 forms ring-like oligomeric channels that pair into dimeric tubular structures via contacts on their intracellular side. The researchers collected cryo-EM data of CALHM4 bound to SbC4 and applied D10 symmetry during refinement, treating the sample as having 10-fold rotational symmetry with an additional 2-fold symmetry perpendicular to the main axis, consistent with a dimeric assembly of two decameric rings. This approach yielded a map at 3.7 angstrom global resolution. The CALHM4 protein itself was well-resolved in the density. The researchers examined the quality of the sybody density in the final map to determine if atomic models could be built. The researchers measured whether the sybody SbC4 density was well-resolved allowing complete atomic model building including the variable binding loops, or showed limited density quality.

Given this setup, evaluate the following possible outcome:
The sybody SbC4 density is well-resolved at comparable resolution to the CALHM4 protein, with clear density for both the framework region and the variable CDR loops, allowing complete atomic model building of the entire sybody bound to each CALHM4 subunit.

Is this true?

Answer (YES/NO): NO